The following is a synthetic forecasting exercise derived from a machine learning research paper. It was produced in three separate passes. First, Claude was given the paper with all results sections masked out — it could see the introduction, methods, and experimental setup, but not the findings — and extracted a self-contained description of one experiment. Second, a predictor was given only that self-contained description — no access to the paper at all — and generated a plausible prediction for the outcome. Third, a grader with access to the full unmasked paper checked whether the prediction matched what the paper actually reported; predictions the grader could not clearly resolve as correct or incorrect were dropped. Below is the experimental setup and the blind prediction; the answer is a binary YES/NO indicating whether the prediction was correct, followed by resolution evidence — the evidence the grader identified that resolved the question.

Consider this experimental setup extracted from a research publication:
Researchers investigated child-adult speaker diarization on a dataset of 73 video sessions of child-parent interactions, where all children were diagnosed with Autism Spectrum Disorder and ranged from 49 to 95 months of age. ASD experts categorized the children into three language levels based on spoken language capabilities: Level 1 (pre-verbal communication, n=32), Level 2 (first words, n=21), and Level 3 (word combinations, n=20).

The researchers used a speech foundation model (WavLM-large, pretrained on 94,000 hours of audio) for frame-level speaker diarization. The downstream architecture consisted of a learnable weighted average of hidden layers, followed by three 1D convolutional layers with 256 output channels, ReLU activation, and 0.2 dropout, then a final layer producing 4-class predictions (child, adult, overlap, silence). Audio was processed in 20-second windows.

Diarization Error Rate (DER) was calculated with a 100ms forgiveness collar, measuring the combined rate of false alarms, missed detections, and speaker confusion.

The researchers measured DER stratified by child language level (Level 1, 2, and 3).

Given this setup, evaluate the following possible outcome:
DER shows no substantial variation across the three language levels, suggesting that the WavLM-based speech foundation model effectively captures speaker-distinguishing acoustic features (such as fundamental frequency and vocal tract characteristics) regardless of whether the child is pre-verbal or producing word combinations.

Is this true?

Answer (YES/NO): YES